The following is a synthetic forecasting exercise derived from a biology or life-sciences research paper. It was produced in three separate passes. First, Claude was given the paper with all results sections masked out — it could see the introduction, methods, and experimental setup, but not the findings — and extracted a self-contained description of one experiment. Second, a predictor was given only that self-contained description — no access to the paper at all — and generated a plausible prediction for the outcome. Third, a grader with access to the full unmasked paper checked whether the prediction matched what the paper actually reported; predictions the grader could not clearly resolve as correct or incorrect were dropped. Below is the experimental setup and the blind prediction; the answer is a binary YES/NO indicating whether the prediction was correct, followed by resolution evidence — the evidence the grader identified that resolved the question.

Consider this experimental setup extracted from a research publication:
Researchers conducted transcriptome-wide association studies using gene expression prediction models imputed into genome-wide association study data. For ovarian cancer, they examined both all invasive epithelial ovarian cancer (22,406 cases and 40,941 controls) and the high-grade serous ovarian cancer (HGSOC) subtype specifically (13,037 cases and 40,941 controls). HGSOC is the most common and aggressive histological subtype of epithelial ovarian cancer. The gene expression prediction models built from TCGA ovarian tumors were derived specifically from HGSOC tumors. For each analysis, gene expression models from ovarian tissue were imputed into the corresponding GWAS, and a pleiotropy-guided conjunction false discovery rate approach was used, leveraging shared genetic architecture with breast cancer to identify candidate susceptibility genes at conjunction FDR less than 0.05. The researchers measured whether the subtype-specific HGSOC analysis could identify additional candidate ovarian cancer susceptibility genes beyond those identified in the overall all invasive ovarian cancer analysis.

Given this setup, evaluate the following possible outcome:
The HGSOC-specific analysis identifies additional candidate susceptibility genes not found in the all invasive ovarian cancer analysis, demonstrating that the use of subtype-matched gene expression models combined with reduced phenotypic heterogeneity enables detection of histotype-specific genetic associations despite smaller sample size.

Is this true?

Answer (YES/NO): YES